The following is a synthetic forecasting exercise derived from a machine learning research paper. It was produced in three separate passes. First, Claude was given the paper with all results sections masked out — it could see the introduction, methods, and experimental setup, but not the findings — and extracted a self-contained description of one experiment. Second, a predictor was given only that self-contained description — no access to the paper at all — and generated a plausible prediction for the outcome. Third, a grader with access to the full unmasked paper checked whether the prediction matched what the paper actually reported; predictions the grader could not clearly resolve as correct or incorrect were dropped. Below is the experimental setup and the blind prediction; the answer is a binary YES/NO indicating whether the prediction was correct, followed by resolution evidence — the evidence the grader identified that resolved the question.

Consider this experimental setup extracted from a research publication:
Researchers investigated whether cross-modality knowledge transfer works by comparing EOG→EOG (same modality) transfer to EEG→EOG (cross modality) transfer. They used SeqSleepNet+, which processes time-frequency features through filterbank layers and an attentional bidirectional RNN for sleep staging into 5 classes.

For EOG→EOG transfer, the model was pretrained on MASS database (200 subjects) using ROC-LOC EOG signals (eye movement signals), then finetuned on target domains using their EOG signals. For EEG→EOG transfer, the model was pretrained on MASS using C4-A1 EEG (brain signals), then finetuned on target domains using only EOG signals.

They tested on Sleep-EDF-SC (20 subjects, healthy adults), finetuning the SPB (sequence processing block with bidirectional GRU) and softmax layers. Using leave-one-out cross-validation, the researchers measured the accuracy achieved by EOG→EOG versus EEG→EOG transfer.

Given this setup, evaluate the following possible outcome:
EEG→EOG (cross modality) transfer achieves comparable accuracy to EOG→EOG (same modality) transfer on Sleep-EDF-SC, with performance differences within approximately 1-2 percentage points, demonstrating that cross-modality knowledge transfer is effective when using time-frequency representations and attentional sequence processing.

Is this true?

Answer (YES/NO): YES